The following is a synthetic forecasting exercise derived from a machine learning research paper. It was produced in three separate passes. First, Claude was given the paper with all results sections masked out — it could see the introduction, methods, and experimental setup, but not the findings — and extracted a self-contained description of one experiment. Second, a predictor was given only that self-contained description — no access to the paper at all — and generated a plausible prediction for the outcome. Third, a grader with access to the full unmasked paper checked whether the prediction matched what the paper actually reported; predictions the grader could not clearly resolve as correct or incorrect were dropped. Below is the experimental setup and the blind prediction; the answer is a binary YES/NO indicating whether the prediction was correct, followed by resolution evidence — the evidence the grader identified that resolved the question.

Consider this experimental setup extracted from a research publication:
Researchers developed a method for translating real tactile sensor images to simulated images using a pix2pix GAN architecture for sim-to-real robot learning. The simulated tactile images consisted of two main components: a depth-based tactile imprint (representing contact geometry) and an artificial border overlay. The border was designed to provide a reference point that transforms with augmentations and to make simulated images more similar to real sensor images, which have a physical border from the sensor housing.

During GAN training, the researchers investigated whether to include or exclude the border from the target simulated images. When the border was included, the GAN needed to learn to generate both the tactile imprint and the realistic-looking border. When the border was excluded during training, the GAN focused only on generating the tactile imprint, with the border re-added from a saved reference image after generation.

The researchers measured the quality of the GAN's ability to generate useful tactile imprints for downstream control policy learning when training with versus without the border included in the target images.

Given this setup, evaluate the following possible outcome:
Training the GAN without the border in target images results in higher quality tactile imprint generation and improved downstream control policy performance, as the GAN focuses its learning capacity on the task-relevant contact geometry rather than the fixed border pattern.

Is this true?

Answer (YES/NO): YES